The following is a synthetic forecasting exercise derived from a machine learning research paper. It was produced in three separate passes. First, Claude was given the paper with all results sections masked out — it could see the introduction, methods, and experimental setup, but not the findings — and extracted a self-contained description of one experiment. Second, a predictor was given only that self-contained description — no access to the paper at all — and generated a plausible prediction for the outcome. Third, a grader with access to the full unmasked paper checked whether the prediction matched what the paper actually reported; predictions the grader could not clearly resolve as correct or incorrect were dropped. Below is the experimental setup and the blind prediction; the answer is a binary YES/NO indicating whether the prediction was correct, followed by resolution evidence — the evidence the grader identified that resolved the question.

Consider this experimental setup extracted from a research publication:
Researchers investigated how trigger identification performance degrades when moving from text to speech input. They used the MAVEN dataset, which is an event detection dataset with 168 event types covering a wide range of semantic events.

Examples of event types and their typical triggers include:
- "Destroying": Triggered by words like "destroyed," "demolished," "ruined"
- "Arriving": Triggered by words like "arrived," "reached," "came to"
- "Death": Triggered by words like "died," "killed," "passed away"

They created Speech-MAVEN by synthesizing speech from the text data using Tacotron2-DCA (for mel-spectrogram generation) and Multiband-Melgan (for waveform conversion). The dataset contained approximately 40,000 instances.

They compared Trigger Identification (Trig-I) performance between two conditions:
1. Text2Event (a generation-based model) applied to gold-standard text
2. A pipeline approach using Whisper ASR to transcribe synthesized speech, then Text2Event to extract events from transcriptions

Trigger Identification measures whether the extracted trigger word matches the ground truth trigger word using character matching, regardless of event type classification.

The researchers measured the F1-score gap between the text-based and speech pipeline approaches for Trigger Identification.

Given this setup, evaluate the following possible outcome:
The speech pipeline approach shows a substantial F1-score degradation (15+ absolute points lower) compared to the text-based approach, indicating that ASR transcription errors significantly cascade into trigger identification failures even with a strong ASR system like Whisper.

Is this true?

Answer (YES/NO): YES